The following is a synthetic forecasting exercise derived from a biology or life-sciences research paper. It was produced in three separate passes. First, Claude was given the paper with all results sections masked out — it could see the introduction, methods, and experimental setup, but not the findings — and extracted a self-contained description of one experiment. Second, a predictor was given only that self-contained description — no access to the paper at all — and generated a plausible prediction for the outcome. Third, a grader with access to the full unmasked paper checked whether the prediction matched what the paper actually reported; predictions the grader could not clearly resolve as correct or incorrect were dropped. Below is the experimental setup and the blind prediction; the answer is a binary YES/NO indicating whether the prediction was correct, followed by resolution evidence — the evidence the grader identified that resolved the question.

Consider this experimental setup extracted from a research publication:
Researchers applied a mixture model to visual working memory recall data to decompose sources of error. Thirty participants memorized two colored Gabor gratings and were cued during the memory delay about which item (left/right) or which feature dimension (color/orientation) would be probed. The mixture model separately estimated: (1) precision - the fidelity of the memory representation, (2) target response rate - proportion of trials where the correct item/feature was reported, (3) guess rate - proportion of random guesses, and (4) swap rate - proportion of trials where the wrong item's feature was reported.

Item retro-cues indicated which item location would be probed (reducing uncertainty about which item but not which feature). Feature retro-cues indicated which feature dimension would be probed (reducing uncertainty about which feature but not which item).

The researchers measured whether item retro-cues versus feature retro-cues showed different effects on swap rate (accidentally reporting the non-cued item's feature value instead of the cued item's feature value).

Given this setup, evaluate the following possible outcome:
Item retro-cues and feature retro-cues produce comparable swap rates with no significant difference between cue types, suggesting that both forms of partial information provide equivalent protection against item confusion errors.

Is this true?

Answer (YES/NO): NO